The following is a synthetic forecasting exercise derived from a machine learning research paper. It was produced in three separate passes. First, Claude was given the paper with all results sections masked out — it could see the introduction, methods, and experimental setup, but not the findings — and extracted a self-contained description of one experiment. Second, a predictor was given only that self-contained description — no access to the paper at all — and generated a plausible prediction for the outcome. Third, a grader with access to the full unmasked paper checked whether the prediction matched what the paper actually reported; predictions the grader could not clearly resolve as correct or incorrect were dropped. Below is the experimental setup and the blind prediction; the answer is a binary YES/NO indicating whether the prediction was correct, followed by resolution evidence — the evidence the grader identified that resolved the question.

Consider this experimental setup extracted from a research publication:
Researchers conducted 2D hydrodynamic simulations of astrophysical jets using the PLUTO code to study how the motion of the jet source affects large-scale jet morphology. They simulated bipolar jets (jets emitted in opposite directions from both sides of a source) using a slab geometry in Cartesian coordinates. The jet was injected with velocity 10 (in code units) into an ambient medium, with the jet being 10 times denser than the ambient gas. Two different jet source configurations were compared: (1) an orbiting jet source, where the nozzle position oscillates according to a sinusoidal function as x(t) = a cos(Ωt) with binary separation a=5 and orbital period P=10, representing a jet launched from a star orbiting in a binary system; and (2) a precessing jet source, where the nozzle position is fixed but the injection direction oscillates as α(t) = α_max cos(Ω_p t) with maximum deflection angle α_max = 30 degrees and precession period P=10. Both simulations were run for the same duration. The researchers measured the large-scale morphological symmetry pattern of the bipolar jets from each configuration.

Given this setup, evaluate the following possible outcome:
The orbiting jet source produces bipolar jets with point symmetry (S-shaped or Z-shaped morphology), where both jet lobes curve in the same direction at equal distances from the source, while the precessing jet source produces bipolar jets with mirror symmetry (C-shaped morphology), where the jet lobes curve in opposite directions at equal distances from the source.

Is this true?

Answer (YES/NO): NO